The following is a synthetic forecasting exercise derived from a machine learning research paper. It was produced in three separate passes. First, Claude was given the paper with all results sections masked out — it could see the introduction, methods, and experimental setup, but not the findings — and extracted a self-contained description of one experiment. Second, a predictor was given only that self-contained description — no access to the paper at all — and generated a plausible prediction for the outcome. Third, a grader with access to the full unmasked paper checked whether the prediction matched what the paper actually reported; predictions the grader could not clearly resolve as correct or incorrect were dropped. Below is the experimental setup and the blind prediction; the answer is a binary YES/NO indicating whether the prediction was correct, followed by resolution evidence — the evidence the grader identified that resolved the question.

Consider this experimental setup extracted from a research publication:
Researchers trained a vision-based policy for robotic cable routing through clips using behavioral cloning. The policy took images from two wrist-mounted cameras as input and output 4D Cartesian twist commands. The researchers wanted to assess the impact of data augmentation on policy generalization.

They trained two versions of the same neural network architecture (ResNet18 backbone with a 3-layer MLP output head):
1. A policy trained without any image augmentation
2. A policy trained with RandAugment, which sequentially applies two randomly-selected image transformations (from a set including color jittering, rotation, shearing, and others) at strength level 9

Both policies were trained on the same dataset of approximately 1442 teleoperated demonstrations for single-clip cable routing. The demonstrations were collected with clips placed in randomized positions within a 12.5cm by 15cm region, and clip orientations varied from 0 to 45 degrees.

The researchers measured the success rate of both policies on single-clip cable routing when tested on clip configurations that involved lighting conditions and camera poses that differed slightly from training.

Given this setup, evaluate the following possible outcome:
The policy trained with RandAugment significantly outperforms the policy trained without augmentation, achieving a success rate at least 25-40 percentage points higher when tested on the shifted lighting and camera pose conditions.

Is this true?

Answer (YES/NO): NO